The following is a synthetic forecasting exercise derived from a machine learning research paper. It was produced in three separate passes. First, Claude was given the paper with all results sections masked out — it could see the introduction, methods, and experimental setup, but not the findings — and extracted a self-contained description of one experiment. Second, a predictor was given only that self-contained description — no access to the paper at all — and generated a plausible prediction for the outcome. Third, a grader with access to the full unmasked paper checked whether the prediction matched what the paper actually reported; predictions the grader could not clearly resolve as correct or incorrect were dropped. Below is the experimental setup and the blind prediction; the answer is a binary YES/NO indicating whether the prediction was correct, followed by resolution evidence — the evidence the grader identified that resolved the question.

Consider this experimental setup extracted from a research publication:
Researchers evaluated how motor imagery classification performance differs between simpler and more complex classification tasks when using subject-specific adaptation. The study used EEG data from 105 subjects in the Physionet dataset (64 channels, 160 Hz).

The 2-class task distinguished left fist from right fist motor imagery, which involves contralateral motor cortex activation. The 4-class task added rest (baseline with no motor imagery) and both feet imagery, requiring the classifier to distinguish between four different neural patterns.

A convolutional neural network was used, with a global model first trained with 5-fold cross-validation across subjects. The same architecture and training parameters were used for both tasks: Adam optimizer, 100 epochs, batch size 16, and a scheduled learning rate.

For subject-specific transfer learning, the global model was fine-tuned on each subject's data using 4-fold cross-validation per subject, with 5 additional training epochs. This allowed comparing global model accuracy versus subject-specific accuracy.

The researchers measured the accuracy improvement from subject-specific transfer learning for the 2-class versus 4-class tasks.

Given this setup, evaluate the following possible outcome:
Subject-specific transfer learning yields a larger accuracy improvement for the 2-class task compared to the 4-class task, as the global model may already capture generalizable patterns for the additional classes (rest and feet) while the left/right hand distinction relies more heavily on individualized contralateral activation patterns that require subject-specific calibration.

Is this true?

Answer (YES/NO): NO